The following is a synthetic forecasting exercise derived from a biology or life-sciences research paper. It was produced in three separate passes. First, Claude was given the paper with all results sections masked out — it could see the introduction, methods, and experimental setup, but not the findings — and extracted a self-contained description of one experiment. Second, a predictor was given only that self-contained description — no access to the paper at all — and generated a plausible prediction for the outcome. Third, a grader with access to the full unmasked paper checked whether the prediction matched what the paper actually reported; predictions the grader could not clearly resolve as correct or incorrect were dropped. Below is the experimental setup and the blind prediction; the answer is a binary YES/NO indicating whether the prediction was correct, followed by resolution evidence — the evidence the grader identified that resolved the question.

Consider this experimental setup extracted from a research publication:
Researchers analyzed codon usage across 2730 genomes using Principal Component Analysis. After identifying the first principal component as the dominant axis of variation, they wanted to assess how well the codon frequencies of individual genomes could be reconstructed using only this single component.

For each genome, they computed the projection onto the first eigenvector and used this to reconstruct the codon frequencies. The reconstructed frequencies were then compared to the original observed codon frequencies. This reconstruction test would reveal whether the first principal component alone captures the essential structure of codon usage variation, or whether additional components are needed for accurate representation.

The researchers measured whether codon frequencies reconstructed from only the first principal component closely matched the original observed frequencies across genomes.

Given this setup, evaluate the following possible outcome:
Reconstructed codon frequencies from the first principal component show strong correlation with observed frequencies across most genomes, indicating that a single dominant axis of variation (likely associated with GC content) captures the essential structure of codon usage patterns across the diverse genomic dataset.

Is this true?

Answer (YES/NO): YES